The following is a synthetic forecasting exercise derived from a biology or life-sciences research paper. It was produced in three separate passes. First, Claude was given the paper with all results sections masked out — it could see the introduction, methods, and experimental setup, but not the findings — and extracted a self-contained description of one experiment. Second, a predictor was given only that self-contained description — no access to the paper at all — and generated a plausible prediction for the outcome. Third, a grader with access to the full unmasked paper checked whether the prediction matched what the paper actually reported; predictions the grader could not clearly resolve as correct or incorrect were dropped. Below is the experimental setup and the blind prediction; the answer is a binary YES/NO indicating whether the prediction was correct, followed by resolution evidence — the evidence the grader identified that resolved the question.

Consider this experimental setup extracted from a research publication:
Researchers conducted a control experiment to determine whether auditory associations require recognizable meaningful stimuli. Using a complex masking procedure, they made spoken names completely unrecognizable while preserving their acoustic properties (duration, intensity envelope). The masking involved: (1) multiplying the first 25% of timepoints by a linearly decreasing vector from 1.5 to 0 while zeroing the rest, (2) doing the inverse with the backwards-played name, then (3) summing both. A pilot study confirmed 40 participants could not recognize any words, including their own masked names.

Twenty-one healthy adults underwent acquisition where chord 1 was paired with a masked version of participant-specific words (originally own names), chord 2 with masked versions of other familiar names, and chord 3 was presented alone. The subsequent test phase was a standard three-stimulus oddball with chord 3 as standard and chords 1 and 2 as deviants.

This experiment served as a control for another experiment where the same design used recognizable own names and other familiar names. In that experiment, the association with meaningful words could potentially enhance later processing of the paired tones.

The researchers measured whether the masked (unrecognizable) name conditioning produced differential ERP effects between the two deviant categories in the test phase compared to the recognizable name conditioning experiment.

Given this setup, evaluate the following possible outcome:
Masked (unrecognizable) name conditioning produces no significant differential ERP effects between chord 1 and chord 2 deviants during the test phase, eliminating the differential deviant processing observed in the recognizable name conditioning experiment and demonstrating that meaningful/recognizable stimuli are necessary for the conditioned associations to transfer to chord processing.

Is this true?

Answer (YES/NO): NO